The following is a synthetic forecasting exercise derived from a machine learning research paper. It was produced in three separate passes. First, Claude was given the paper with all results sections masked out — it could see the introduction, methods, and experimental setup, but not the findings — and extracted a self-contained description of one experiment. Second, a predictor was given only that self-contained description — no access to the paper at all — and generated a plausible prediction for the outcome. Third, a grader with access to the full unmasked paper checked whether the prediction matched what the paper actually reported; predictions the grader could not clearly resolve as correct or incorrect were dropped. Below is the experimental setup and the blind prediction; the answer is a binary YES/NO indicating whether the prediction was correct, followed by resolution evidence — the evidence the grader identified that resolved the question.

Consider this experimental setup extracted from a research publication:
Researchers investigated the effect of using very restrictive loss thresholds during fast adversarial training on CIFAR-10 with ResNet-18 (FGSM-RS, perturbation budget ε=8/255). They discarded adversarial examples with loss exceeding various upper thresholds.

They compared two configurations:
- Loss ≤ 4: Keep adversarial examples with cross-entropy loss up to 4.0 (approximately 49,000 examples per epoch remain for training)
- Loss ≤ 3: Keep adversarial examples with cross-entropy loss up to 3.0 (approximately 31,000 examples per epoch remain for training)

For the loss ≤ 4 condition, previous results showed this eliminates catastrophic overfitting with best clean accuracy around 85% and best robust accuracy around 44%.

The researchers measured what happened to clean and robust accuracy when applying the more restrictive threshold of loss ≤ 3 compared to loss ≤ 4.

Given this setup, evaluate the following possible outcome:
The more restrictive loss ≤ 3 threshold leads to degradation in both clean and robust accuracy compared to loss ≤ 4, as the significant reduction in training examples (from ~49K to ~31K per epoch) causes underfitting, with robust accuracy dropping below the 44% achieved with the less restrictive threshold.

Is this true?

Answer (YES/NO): YES